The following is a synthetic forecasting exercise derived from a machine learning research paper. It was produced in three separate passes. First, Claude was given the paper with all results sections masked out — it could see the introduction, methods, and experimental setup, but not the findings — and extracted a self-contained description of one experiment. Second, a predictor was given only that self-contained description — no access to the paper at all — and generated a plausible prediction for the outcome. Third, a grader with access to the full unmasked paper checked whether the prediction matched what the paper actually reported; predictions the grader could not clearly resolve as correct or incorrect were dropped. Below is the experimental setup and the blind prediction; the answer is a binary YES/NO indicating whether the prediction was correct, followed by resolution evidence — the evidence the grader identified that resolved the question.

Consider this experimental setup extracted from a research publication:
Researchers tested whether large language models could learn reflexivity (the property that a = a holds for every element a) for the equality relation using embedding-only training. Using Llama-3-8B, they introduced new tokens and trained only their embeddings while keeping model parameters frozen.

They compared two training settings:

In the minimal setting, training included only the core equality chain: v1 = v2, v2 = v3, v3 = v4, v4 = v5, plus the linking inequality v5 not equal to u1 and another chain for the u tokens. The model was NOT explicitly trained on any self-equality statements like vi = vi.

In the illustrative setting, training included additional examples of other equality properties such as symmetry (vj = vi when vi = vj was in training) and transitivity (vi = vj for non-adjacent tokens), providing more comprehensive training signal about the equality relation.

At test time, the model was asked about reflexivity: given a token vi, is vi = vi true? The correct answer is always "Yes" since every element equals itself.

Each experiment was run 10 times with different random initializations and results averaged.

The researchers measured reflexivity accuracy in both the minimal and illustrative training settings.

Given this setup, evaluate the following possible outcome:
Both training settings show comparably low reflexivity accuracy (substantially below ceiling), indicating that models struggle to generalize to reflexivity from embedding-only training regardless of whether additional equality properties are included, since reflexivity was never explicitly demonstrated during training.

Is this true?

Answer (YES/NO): NO